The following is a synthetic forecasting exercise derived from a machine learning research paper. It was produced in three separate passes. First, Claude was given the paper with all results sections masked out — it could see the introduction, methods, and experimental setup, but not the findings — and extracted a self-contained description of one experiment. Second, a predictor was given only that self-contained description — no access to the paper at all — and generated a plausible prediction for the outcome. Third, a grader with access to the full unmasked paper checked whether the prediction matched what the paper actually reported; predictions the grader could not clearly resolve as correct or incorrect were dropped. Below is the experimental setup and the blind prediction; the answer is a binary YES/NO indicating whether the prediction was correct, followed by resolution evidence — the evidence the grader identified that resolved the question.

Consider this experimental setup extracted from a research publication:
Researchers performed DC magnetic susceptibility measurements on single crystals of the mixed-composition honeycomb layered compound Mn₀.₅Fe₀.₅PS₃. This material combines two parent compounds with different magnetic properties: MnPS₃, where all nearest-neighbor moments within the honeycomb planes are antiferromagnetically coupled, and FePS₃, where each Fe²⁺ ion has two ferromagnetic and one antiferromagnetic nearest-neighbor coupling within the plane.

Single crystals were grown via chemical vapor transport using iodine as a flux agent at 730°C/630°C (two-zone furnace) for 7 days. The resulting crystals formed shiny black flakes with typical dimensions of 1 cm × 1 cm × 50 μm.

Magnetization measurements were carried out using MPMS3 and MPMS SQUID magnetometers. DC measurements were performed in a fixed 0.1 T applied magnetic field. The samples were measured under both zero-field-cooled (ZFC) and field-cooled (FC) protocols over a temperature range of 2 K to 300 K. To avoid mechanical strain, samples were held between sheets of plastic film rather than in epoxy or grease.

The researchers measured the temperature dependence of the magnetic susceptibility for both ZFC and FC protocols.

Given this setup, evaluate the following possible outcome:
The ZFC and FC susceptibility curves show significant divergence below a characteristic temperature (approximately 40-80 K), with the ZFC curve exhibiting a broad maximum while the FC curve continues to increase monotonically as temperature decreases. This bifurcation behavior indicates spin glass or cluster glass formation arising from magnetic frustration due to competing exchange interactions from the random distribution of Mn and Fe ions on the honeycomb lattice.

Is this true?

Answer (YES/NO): NO